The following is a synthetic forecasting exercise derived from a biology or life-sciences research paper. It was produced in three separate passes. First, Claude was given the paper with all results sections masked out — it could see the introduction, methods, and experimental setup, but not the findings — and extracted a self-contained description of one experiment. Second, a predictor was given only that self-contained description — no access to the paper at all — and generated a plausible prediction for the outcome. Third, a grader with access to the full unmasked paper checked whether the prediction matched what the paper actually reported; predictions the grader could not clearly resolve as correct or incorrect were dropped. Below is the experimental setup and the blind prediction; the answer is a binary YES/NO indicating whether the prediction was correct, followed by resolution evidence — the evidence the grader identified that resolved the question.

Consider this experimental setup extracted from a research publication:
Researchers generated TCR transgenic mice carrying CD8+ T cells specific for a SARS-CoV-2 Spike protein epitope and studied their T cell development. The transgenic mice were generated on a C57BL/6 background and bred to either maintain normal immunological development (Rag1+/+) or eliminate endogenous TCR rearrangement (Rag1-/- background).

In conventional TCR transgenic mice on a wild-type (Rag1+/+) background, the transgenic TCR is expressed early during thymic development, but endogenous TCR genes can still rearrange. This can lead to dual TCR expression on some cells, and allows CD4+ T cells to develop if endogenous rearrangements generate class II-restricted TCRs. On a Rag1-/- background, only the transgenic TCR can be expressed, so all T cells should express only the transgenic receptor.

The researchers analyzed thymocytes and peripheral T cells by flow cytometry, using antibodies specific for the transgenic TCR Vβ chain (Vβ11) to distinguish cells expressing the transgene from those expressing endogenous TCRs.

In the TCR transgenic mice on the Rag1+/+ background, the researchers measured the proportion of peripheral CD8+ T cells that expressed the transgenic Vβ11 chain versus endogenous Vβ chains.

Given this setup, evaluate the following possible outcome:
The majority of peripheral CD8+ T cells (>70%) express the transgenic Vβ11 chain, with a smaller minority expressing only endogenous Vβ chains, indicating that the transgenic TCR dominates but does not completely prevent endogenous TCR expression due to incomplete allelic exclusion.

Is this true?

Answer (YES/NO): NO